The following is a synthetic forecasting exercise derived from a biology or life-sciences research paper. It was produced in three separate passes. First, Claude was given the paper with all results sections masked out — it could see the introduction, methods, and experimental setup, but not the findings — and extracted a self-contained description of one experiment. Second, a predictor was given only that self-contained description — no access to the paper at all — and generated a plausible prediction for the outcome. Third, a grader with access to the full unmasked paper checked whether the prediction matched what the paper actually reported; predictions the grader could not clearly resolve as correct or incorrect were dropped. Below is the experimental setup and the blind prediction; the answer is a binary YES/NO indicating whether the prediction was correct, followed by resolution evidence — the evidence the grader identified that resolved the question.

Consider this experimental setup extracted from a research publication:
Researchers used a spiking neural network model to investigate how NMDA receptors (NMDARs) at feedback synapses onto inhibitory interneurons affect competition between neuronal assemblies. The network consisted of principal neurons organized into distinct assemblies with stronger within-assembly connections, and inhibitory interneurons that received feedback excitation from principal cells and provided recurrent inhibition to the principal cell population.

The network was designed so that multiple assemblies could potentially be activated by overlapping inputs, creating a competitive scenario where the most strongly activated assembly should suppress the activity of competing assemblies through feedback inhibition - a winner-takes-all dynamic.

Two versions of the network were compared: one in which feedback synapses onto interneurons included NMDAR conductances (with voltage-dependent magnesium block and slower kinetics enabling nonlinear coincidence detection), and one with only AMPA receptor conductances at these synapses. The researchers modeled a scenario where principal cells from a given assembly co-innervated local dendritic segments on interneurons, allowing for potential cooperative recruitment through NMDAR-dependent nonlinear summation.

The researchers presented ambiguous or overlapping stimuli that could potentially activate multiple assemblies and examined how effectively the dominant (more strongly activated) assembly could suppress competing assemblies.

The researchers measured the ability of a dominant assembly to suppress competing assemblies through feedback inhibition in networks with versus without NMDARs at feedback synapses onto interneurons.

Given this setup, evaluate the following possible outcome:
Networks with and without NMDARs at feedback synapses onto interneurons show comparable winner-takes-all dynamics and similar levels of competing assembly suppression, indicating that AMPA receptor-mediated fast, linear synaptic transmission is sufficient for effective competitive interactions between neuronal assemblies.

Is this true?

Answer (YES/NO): NO